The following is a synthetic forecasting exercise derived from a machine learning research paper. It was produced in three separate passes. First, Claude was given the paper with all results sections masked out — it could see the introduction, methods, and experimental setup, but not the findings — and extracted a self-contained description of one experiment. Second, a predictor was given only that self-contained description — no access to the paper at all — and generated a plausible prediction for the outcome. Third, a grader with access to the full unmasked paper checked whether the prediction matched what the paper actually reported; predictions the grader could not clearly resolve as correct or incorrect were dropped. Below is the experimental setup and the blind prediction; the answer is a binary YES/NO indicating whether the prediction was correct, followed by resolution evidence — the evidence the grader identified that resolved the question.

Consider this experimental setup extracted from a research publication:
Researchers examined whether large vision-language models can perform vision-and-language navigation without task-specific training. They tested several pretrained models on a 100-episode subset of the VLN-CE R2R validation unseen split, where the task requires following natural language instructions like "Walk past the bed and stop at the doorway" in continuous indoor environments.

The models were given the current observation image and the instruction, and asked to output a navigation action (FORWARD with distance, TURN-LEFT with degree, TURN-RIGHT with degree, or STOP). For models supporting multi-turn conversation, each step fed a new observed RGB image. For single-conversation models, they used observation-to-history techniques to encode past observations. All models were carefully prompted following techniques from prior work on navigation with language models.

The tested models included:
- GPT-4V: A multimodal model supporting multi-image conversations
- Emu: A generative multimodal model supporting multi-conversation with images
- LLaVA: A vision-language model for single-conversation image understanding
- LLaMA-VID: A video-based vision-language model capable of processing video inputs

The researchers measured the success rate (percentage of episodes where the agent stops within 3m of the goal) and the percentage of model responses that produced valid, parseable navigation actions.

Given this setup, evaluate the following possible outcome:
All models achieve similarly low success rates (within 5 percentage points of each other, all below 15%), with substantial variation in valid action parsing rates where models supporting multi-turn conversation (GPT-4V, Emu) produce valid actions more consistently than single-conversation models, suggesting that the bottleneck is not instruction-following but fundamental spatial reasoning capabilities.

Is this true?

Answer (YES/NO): NO